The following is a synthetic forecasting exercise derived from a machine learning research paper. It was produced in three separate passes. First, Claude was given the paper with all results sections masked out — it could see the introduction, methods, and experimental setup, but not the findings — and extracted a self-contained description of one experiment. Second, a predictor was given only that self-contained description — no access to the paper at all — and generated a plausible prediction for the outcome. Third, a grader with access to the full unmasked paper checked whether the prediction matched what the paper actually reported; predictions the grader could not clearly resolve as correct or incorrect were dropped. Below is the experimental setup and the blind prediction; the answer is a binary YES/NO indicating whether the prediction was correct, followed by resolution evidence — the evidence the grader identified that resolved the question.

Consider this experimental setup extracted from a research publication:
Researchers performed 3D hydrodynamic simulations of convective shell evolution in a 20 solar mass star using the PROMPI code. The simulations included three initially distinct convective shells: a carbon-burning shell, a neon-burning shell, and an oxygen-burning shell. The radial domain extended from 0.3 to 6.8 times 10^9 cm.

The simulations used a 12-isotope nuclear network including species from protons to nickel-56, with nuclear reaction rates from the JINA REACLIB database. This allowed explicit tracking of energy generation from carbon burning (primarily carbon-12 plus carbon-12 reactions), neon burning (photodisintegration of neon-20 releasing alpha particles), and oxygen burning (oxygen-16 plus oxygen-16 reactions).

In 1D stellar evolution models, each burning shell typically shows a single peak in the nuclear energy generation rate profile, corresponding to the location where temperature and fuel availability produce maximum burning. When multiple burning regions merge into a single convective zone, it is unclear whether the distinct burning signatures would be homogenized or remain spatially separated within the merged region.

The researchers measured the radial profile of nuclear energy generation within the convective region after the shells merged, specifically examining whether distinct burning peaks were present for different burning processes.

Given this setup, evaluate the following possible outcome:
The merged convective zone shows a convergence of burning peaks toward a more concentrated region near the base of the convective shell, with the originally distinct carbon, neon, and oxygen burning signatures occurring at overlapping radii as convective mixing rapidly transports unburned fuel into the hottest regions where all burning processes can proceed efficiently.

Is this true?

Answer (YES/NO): NO